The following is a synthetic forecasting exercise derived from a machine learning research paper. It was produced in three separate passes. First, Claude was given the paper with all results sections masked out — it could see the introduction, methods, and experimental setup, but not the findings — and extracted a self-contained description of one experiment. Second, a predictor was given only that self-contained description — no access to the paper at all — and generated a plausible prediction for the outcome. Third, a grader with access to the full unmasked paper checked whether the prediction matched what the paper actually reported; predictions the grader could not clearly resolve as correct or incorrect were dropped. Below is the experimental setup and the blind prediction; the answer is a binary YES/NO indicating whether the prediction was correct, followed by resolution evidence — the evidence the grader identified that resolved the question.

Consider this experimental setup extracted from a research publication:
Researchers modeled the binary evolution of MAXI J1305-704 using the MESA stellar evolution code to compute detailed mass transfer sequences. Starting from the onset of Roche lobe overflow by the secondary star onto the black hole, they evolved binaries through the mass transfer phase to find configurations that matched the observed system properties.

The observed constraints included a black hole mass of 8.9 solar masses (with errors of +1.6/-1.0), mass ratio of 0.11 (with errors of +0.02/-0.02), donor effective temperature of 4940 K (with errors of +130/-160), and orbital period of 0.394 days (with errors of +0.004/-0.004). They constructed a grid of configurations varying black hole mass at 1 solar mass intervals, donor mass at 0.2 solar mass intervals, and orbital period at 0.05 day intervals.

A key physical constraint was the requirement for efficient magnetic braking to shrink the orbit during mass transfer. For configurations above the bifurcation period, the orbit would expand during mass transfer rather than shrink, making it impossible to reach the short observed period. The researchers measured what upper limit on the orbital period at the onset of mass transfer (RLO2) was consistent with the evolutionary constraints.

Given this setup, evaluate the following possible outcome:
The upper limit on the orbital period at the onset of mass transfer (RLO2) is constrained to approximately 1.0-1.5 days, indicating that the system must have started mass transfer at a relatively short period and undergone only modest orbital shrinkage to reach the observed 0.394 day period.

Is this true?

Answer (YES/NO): NO